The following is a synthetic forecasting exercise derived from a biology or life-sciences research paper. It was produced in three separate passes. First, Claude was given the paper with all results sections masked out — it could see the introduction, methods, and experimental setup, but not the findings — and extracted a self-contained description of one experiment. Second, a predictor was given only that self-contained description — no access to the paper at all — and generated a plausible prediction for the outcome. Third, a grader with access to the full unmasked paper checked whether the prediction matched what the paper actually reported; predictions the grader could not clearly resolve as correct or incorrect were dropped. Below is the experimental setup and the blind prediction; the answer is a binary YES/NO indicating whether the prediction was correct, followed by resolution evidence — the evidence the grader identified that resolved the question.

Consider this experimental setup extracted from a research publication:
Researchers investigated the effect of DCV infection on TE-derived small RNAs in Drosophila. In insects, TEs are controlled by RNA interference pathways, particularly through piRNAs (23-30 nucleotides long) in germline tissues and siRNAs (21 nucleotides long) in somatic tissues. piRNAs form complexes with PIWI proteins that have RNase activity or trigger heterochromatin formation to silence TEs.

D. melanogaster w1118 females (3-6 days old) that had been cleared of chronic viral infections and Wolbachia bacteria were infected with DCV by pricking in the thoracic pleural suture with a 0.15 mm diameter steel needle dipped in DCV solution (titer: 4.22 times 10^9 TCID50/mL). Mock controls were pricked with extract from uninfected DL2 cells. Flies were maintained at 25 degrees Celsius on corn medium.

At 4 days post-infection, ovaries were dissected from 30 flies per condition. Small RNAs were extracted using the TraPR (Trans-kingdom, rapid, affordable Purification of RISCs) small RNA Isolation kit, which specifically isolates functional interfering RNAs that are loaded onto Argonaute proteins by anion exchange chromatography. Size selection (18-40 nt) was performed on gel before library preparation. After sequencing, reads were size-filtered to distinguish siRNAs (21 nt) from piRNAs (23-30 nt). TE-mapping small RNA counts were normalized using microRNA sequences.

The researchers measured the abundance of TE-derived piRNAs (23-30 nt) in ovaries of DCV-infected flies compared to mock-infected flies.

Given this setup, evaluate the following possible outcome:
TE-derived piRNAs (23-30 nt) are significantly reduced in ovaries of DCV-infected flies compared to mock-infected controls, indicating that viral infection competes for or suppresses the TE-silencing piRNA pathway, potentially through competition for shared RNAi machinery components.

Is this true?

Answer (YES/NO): NO